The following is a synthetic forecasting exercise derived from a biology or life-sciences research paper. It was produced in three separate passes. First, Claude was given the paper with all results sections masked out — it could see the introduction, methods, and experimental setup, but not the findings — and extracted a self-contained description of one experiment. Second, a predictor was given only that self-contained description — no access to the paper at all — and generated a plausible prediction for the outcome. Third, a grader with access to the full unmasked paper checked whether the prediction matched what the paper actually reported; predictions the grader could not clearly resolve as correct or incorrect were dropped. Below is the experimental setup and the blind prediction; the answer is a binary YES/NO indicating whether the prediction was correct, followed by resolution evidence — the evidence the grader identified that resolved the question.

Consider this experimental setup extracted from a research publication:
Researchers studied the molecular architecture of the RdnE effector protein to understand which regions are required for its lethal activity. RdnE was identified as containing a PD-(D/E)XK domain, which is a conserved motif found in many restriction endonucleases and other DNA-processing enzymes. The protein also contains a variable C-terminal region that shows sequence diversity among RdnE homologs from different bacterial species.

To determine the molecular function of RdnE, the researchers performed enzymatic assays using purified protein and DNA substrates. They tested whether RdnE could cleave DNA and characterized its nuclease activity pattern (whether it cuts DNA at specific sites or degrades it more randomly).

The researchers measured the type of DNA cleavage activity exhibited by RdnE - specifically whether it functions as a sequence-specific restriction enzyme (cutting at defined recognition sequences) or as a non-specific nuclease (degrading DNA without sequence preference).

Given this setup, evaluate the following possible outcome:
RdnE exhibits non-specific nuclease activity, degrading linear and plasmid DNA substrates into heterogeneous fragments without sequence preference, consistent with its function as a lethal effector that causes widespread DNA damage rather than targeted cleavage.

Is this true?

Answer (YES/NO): YES